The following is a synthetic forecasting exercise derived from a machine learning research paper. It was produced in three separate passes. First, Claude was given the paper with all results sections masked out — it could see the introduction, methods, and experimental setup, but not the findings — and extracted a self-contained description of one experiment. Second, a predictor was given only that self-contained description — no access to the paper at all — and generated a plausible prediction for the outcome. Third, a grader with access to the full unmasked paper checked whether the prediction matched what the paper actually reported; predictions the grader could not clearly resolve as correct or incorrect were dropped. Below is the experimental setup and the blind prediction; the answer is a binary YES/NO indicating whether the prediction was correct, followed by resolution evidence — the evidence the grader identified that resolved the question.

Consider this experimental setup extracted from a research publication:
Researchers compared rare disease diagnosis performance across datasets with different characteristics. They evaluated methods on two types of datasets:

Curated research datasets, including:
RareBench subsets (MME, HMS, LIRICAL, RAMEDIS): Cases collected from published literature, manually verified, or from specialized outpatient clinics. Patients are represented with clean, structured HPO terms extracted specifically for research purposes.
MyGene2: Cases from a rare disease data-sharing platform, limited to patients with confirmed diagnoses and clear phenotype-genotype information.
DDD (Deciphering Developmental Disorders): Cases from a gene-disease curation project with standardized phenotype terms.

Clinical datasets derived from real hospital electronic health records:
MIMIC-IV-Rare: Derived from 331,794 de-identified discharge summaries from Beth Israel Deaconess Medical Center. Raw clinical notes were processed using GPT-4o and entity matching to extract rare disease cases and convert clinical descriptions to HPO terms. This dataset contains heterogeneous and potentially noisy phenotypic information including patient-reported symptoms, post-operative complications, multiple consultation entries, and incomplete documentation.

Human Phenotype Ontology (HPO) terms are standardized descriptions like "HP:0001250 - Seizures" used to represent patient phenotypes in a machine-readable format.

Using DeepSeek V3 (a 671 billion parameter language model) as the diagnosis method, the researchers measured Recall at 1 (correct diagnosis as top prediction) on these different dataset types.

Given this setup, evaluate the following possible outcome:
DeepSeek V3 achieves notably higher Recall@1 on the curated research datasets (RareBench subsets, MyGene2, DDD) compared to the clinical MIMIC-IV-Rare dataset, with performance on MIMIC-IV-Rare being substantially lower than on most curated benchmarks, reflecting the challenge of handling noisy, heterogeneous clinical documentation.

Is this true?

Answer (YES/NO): YES